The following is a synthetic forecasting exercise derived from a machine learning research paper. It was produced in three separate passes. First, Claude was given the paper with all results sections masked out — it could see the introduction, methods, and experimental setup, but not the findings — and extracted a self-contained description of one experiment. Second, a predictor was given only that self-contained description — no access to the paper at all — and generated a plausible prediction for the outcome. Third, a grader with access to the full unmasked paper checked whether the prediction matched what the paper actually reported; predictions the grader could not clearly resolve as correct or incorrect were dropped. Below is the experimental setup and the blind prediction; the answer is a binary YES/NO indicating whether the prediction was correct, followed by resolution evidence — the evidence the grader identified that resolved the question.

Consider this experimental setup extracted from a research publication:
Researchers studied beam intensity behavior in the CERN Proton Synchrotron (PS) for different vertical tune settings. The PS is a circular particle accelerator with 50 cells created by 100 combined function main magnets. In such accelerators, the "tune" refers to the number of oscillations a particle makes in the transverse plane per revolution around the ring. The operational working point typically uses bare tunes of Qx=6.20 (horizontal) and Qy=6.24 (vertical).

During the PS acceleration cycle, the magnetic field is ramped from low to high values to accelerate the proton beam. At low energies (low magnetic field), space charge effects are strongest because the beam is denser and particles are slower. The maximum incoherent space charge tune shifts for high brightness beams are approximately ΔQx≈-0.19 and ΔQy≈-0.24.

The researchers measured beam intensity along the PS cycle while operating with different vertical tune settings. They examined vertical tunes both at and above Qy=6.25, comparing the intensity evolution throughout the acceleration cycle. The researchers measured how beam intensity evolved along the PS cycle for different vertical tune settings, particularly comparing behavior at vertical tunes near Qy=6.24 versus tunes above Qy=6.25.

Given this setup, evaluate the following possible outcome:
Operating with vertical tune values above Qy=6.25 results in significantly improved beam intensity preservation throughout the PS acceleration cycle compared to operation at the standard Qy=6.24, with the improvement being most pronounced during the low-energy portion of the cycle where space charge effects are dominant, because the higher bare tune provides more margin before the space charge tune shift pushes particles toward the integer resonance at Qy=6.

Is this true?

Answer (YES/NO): NO